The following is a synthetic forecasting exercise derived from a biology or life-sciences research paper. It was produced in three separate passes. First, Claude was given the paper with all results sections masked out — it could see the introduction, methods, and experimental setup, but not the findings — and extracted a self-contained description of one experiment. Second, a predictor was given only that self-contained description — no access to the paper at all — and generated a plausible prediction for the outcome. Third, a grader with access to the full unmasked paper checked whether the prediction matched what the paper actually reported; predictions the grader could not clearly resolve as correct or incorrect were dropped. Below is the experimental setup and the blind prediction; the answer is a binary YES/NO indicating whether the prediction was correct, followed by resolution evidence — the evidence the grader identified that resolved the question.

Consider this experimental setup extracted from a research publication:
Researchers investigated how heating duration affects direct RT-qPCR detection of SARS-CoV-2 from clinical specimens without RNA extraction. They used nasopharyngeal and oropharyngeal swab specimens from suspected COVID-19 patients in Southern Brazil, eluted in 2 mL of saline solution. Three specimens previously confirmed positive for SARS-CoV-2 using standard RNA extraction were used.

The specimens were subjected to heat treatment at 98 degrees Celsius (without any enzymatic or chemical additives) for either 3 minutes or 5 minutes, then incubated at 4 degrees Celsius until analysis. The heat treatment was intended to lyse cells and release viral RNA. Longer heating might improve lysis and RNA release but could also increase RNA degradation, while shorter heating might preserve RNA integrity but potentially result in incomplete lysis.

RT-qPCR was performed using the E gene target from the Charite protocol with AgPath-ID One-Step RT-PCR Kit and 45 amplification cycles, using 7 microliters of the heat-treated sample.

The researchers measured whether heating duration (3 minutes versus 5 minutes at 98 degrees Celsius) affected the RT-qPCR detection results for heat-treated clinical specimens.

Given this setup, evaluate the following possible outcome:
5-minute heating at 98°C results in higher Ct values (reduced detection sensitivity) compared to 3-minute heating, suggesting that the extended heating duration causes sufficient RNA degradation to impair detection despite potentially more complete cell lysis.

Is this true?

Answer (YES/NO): NO